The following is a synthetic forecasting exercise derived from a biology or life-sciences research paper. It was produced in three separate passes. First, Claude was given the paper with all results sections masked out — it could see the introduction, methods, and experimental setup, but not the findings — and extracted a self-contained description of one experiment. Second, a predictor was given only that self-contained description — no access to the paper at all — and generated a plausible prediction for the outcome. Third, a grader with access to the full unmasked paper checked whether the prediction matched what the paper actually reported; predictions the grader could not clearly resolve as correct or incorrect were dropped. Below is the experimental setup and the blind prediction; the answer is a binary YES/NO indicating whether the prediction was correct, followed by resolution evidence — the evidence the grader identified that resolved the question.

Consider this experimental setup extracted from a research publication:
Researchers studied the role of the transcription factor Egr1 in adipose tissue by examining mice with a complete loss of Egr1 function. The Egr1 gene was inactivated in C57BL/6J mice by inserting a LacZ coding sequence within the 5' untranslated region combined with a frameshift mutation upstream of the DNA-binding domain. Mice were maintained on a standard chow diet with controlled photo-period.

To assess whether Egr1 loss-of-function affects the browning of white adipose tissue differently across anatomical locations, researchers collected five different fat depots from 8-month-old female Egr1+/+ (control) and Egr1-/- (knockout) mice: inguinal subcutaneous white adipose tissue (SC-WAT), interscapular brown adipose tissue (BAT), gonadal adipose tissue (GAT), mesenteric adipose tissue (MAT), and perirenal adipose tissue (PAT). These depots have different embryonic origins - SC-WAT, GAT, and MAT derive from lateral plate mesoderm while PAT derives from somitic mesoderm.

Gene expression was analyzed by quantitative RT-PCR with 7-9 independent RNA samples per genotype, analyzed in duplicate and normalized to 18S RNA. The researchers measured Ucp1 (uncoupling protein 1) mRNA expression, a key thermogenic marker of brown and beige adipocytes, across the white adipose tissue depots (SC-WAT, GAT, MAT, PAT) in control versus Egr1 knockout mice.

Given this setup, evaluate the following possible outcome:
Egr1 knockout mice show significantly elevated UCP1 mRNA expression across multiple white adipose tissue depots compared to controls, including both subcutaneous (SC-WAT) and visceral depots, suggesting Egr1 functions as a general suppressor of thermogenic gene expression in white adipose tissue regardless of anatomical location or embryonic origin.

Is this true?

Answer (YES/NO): NO